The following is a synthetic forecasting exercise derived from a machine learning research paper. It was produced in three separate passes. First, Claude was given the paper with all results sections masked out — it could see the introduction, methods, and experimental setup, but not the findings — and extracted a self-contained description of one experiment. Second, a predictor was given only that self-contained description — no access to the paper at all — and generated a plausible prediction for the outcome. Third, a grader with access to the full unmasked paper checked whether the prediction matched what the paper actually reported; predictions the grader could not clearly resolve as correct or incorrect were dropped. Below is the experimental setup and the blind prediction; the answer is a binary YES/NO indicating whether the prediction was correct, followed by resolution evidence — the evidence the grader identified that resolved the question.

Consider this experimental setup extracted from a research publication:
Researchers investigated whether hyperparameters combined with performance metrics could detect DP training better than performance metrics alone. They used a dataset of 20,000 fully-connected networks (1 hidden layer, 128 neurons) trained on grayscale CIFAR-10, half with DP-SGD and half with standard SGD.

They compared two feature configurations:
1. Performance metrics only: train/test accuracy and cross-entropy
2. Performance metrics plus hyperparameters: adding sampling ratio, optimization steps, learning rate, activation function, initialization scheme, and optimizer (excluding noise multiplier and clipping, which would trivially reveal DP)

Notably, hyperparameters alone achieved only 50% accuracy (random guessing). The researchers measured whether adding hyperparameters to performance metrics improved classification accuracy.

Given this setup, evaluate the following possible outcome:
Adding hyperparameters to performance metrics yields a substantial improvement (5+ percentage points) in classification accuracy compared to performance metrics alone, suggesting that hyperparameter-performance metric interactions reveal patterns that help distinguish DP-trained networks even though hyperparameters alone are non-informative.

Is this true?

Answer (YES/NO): YES